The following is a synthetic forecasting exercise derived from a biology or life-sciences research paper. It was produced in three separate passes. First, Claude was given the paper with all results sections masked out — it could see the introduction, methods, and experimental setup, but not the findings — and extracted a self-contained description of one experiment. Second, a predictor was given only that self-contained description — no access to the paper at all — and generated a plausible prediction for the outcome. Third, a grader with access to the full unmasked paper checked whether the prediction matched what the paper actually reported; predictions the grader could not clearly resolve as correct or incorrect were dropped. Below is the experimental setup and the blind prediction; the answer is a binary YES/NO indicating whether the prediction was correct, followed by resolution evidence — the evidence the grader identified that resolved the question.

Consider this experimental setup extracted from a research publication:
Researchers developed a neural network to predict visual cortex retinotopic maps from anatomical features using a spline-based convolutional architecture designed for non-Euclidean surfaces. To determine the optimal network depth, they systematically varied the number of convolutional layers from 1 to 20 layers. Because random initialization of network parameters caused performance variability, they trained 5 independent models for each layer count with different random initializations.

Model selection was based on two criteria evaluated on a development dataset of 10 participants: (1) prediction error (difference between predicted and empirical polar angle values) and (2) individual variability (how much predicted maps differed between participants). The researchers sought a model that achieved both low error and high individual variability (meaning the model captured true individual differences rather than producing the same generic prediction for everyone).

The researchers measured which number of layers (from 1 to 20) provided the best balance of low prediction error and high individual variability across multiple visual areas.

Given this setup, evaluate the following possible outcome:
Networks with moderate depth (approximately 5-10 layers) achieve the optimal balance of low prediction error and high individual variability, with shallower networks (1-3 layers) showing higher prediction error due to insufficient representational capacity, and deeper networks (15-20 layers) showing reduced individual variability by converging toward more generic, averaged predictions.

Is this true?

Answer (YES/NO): NO